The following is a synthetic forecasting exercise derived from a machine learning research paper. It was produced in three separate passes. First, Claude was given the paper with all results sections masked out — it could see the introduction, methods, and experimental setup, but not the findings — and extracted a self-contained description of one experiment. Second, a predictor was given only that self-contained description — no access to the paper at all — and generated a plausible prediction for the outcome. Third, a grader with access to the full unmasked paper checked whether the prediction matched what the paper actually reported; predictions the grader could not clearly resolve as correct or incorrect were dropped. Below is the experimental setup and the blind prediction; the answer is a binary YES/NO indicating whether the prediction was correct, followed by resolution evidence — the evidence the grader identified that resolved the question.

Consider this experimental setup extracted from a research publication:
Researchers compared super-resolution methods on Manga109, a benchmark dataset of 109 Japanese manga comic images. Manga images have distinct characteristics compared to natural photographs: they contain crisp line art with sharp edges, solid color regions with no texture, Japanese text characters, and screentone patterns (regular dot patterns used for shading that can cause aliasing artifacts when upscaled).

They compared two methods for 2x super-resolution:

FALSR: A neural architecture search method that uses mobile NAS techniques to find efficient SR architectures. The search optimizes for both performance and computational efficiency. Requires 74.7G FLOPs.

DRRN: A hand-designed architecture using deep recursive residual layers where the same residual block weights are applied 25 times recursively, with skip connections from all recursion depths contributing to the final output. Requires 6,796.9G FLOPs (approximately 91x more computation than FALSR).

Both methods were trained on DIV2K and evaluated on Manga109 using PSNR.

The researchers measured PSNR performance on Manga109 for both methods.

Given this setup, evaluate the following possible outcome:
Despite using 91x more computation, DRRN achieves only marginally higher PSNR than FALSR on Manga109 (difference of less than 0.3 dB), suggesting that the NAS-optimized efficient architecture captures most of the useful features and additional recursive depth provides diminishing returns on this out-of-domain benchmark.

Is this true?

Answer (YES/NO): NO